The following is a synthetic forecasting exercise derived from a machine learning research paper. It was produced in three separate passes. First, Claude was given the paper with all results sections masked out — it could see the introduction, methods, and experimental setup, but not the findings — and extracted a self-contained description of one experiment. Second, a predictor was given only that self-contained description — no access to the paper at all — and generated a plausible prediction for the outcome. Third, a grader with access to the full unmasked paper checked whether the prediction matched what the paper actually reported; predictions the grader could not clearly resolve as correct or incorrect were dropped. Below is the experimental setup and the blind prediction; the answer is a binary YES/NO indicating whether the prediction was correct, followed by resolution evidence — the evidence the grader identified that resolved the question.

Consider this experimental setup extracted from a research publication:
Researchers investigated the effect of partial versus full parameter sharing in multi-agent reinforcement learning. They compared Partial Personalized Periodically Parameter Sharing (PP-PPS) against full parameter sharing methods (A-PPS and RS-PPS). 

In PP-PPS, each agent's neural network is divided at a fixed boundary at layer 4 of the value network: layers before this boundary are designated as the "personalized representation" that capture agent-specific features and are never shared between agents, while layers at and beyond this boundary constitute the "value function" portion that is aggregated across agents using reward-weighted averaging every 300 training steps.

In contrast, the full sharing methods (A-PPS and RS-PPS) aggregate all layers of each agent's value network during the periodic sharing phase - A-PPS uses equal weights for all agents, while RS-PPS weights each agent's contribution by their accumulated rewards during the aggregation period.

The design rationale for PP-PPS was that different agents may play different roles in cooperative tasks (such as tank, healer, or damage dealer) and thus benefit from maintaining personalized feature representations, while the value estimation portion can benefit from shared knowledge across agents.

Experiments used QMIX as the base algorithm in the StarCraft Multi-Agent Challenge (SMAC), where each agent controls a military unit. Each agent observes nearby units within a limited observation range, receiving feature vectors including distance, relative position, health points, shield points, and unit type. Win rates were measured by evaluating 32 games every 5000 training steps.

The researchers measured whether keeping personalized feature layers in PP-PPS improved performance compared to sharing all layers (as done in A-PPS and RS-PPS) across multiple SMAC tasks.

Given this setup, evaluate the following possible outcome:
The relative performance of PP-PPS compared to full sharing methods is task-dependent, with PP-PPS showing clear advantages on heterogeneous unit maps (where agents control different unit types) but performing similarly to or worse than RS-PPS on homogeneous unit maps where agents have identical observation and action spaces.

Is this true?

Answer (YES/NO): NO